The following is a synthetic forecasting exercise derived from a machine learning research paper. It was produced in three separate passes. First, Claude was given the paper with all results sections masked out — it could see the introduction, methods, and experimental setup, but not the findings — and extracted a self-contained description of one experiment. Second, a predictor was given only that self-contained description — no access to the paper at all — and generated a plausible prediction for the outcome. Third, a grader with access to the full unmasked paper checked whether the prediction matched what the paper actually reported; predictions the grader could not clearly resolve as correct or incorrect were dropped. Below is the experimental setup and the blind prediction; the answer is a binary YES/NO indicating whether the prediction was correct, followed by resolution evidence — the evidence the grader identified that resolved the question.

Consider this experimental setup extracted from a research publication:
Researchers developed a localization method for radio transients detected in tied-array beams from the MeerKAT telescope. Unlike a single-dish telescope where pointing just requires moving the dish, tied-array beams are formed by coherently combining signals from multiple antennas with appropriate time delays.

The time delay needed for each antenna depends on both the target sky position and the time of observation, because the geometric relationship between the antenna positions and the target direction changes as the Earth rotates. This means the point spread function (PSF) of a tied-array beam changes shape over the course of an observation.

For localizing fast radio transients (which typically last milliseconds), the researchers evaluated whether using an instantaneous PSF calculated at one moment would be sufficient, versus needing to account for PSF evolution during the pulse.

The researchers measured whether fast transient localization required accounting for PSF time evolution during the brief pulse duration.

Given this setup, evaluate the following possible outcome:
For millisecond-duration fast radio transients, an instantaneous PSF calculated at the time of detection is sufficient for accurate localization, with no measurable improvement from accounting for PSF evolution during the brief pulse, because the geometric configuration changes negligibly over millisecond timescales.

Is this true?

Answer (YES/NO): YES